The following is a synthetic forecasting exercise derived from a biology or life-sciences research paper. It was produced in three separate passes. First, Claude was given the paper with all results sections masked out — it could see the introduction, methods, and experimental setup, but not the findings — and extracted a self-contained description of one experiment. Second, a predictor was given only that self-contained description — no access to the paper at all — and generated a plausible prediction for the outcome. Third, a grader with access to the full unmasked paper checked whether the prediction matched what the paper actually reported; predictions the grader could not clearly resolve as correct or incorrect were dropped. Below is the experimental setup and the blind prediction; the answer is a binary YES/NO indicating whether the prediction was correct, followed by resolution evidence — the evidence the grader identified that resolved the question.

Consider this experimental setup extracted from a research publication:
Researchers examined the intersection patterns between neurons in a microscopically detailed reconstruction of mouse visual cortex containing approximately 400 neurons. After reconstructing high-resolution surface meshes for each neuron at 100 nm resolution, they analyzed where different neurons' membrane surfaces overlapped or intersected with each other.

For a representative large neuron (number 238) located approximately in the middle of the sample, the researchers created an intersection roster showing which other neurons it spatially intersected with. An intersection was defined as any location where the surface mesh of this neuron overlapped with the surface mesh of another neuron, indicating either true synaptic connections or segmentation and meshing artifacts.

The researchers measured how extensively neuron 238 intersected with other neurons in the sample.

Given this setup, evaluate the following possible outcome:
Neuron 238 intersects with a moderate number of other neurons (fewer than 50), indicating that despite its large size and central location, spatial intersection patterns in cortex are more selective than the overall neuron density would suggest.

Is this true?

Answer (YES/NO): NO